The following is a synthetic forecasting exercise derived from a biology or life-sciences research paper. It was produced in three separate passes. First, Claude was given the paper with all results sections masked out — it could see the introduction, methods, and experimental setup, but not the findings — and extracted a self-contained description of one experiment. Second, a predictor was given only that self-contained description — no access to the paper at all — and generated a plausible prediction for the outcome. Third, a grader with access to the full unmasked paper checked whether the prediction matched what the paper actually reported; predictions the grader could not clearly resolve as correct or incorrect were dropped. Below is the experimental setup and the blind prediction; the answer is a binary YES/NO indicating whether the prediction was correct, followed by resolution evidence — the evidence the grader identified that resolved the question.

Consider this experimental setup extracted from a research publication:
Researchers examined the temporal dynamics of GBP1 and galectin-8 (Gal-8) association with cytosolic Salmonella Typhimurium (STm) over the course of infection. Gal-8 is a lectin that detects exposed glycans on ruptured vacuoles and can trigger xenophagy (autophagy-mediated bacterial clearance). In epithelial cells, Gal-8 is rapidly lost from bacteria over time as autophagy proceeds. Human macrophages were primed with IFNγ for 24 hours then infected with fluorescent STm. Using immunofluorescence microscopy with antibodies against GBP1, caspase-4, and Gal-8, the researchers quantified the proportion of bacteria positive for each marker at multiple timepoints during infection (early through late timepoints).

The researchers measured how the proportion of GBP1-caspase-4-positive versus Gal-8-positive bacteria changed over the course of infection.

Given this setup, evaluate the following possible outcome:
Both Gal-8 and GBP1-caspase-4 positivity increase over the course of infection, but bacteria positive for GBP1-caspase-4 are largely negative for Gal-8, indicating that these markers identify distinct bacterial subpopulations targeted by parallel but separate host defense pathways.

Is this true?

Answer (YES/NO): NO